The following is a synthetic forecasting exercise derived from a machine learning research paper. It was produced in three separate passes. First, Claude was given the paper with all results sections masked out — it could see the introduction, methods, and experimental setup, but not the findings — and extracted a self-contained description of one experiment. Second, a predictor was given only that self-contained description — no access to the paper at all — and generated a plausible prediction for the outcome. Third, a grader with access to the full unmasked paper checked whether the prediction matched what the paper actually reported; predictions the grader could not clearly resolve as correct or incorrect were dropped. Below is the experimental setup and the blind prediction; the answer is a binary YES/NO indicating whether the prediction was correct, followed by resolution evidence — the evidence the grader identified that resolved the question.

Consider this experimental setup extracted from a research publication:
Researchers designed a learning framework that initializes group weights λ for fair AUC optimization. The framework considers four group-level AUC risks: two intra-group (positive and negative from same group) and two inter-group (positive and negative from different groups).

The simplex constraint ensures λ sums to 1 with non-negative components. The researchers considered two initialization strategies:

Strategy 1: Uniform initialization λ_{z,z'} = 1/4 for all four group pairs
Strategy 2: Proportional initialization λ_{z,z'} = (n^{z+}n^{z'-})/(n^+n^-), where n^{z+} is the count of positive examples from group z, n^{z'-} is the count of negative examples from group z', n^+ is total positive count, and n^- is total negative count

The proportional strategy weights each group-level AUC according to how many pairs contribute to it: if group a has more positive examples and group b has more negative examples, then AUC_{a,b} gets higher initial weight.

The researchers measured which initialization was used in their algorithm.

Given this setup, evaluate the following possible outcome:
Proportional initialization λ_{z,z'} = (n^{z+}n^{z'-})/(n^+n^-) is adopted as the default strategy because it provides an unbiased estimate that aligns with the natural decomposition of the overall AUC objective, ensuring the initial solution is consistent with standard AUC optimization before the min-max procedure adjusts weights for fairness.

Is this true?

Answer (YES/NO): YES